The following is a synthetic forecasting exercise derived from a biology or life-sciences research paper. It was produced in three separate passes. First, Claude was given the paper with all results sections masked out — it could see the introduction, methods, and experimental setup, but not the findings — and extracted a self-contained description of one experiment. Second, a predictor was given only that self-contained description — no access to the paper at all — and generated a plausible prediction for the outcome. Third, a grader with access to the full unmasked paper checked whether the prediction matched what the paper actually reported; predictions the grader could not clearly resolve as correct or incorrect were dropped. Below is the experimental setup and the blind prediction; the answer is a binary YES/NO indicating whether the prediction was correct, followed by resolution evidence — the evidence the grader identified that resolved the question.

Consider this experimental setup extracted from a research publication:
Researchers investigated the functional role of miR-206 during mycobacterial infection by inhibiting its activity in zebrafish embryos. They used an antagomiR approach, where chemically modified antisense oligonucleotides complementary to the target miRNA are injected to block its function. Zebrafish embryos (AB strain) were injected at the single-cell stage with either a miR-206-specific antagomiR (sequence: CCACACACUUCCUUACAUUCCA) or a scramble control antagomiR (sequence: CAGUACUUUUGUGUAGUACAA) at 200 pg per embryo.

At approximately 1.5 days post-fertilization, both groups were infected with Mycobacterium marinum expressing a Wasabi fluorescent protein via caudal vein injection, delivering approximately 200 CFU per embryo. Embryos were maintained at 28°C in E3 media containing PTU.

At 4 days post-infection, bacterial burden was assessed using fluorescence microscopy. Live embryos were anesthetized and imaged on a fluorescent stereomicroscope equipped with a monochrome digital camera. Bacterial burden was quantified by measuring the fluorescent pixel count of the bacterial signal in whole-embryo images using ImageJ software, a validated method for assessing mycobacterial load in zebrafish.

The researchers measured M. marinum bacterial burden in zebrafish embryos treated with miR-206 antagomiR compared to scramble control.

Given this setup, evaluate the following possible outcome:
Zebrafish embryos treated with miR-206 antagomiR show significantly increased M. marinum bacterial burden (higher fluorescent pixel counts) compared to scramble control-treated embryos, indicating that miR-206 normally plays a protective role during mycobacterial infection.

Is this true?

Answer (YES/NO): NO